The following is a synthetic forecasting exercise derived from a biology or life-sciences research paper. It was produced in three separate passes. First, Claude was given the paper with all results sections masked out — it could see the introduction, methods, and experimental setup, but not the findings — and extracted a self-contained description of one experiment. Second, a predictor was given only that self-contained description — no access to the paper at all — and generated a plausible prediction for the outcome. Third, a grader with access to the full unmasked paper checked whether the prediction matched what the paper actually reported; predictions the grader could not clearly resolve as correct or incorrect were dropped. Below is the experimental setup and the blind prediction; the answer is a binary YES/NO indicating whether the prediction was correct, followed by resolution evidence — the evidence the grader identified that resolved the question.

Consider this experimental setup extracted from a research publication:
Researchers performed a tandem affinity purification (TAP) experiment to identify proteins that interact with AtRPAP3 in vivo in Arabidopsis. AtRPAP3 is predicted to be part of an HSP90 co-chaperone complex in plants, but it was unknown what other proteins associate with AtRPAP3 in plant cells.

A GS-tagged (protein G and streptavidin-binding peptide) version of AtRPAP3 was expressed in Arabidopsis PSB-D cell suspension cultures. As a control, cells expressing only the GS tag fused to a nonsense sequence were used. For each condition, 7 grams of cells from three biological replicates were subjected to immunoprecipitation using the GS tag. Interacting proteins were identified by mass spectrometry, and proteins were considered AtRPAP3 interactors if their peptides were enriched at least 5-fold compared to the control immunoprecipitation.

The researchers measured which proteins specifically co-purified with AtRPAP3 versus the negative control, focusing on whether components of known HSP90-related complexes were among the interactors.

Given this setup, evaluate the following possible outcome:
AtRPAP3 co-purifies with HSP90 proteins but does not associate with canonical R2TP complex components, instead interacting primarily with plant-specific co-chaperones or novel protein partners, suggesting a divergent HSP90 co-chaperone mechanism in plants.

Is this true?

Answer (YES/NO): NO